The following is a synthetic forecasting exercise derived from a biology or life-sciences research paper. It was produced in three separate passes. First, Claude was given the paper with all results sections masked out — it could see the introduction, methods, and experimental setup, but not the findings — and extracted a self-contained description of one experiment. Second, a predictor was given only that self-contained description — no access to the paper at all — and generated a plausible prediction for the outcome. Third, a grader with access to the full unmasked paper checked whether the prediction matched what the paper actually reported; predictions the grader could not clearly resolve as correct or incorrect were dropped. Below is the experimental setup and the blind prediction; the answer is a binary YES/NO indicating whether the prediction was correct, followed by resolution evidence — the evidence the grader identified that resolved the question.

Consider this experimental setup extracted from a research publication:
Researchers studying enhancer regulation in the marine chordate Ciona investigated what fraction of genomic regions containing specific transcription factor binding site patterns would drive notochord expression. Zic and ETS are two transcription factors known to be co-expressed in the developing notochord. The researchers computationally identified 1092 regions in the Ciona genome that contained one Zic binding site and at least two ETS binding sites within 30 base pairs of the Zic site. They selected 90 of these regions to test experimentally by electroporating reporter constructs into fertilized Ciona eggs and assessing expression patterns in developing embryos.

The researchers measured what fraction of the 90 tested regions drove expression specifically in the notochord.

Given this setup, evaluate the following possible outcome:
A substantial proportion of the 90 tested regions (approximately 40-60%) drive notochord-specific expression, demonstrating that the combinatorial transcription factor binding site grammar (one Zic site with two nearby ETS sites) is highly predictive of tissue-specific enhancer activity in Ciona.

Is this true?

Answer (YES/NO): NO